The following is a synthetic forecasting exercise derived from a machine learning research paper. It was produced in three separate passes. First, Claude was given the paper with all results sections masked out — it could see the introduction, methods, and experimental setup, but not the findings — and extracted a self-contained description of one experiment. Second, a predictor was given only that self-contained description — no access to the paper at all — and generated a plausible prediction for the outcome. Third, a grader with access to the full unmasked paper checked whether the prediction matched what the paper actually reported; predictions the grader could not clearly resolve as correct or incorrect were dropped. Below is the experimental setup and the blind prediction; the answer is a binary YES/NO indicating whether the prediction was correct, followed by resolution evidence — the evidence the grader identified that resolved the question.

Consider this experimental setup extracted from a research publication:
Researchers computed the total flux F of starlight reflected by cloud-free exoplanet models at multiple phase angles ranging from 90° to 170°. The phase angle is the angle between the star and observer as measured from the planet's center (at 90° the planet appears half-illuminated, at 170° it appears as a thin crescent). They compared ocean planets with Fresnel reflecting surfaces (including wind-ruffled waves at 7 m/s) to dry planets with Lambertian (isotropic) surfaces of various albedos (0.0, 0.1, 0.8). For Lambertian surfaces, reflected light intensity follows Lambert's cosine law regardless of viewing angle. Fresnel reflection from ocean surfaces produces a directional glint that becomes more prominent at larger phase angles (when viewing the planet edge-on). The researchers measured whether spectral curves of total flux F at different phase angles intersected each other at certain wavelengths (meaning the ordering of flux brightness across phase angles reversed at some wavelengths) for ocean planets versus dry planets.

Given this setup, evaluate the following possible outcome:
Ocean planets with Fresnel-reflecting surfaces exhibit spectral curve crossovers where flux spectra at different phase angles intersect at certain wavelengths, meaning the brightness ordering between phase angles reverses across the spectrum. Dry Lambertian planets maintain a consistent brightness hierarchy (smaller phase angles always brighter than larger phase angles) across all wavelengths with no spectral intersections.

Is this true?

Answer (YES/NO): YES